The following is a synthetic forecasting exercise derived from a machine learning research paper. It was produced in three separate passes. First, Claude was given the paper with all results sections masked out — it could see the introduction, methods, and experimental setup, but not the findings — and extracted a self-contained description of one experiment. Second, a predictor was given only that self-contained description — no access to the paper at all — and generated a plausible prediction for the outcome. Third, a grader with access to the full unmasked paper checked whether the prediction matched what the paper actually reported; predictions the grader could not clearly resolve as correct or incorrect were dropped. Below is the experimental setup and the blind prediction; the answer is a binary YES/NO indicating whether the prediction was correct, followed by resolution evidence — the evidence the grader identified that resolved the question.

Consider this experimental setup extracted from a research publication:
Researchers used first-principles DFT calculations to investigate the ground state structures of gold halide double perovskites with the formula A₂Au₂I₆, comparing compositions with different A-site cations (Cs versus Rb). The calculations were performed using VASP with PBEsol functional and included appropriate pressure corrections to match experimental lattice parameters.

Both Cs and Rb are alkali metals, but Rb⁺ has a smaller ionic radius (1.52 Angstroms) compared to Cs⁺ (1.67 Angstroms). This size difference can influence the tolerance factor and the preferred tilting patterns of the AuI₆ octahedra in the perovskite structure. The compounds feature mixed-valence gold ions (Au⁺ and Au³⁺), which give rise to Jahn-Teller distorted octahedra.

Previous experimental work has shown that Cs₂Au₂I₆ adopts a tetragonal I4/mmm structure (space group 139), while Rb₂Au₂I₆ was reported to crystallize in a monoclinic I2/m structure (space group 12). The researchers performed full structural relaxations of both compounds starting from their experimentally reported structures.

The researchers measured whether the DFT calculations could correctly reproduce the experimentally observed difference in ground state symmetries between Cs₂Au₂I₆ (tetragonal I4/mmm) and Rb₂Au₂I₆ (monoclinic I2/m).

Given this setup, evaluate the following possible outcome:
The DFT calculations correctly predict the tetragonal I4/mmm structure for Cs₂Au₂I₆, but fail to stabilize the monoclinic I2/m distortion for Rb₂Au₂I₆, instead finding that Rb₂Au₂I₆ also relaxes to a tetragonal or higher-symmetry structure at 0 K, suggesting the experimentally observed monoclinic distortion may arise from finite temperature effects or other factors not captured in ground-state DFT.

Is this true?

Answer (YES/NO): NO